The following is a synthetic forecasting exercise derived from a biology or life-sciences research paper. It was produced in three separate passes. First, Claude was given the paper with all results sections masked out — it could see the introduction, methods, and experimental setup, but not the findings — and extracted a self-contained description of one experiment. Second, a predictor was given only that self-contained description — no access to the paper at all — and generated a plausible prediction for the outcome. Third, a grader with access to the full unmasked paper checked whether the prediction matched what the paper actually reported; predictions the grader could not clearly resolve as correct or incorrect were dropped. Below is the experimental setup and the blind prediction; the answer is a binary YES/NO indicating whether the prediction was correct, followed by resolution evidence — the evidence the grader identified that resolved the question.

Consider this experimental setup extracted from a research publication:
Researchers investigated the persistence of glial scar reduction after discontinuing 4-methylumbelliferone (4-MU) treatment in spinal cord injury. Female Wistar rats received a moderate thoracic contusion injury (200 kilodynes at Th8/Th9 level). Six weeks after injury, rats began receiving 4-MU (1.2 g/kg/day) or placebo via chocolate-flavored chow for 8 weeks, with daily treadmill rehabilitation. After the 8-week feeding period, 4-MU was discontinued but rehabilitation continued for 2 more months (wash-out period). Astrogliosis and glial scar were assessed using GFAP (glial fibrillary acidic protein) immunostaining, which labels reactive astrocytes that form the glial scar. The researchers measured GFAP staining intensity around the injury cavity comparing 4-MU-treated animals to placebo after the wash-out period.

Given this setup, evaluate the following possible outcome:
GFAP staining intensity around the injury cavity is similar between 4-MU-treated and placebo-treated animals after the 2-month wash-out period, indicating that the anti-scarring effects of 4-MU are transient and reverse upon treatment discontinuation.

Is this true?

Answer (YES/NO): NO